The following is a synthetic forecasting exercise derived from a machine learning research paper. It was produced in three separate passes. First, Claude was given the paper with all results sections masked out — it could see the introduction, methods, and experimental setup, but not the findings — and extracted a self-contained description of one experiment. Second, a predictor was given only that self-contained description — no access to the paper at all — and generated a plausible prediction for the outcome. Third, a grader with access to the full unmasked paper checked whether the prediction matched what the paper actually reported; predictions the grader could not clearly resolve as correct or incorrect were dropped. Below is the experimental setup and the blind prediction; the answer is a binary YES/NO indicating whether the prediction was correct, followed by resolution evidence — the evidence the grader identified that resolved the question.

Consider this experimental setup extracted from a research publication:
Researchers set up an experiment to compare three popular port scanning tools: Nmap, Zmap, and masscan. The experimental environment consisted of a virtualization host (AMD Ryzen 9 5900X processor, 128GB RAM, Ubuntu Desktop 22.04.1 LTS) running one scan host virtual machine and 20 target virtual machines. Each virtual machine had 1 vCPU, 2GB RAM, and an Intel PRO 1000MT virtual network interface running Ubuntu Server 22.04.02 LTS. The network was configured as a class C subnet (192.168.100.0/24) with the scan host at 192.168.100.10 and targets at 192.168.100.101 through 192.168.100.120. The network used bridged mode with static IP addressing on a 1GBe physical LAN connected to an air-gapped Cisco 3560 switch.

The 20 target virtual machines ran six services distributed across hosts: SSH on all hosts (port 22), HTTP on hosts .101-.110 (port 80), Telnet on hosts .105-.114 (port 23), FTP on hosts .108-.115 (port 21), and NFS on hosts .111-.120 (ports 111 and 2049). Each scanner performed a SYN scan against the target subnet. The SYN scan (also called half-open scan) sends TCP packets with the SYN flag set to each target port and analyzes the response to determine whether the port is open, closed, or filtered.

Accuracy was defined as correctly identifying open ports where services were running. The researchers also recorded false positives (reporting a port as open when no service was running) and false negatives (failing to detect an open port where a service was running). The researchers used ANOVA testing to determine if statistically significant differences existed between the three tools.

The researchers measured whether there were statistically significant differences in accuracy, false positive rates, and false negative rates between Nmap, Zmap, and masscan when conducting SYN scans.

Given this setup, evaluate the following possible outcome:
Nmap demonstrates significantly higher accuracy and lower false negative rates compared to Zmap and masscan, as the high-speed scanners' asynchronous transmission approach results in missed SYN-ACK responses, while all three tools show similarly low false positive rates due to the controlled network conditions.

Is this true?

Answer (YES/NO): NO